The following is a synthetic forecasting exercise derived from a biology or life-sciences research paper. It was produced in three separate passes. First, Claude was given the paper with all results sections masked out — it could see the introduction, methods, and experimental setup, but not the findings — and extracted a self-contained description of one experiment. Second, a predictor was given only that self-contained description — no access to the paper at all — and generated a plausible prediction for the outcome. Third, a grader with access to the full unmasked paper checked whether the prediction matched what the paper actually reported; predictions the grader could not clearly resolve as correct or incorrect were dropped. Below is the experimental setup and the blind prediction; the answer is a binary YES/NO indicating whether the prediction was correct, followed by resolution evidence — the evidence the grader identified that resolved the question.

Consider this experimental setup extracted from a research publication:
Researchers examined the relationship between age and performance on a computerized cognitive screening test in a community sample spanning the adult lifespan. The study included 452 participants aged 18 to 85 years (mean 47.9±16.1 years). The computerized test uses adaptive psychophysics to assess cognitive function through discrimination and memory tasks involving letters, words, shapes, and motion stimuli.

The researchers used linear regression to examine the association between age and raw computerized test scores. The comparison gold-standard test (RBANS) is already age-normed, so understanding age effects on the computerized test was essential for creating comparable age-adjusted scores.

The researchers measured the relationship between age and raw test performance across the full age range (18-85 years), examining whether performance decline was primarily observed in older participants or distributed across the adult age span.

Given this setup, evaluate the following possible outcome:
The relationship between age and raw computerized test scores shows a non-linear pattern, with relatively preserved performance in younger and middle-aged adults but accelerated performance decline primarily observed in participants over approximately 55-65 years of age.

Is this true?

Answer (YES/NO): NO